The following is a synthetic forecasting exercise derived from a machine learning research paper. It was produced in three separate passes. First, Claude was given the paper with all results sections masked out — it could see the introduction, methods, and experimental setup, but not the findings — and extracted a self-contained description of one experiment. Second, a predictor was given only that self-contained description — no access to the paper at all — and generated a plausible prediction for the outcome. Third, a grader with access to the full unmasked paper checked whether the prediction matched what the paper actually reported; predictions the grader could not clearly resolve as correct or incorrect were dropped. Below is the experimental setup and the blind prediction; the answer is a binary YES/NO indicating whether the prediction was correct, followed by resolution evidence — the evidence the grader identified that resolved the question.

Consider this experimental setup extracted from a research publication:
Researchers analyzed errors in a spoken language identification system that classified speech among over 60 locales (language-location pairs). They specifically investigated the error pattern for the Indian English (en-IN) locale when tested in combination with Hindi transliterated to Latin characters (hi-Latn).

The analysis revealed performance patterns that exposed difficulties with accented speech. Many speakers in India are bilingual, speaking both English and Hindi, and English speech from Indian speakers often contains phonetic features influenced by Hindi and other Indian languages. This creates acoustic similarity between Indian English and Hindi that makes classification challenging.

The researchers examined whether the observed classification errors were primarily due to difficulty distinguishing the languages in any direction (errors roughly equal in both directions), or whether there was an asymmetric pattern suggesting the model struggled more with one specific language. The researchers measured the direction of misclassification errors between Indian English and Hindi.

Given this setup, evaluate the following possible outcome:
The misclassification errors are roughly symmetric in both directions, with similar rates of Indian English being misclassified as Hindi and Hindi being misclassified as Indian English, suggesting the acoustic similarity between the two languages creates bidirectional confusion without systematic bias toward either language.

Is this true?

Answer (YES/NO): NO